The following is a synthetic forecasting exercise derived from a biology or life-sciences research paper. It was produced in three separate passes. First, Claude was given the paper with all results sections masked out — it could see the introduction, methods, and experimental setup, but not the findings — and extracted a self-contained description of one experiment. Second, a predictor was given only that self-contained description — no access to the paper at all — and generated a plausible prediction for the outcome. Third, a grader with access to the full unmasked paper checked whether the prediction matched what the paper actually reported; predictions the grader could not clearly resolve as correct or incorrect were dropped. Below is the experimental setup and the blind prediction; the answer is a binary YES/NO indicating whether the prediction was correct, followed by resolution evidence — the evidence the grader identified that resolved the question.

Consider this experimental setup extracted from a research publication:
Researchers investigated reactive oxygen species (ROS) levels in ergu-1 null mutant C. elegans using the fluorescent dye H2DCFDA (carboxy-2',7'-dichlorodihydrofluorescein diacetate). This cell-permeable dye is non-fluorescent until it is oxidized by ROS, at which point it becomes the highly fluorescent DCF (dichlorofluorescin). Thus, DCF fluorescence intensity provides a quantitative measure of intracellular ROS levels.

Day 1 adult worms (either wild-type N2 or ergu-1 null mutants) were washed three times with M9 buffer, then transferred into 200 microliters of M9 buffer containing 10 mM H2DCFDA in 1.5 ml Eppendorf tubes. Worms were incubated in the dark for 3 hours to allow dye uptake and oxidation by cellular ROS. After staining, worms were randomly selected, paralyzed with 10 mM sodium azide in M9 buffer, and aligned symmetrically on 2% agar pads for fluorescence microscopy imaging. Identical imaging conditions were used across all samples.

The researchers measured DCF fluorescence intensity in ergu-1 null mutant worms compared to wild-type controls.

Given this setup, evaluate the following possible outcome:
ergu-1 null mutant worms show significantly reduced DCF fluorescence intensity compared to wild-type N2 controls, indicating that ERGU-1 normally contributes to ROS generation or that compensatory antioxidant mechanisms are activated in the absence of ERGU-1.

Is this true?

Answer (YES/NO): NO